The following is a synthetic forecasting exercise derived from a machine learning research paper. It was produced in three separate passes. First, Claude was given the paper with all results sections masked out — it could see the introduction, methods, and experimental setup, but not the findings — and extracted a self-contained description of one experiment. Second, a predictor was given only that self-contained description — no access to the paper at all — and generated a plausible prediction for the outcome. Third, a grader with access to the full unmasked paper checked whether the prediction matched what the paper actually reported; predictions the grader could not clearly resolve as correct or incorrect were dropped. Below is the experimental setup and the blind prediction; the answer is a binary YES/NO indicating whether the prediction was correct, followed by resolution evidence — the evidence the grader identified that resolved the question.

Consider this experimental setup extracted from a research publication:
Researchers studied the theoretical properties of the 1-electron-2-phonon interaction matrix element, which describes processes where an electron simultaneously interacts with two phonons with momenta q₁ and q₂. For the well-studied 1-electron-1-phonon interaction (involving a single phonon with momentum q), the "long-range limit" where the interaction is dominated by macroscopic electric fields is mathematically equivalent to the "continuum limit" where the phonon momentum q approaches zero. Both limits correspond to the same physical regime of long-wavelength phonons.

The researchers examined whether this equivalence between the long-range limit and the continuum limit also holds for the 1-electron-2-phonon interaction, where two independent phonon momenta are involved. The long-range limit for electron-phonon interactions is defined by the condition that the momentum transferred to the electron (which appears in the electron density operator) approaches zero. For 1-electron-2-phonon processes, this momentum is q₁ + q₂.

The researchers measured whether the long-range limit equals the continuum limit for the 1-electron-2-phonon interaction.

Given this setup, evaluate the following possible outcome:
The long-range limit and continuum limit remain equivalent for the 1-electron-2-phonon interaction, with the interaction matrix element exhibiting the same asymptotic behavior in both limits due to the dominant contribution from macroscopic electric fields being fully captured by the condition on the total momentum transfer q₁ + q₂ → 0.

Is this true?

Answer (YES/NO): NO